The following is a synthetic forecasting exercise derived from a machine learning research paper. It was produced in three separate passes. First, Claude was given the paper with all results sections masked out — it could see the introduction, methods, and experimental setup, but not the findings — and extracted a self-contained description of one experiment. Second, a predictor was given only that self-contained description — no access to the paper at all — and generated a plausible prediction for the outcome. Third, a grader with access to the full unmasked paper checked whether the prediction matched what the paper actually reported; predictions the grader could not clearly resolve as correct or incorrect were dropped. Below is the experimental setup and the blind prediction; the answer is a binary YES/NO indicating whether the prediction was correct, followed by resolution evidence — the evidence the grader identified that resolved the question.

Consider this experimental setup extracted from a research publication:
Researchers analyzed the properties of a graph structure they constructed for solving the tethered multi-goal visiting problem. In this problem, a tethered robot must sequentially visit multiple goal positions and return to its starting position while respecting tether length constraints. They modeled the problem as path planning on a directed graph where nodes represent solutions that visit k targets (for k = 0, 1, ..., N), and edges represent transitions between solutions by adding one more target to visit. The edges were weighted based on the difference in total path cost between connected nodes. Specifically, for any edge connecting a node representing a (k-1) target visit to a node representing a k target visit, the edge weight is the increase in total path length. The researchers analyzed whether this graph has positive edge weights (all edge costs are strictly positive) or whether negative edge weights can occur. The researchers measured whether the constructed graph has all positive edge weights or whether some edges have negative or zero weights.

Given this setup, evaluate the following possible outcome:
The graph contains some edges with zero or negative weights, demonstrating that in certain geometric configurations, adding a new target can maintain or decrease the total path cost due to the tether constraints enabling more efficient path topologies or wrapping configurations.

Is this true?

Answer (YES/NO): NO